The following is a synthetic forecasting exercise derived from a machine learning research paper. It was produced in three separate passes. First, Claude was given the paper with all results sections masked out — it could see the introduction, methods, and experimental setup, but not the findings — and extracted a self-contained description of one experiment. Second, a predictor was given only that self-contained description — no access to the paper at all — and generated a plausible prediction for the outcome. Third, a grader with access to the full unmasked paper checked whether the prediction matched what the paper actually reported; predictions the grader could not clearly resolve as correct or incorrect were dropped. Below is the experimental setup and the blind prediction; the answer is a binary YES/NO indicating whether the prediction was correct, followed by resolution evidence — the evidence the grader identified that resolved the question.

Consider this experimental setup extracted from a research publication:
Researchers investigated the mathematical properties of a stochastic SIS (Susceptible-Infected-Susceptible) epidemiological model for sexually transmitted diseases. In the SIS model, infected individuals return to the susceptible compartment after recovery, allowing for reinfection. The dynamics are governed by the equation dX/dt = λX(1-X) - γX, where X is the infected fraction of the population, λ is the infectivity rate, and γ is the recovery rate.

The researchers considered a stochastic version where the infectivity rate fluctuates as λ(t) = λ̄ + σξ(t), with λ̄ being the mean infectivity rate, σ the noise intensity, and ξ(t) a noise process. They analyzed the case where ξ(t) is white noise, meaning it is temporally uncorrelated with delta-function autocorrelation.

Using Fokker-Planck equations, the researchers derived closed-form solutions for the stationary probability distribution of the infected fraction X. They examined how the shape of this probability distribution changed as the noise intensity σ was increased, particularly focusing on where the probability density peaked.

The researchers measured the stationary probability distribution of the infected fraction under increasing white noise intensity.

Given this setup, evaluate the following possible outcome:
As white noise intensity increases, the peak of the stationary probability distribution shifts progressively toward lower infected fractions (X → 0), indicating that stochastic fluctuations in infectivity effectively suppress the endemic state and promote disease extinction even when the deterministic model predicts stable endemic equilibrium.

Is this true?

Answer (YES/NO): YES